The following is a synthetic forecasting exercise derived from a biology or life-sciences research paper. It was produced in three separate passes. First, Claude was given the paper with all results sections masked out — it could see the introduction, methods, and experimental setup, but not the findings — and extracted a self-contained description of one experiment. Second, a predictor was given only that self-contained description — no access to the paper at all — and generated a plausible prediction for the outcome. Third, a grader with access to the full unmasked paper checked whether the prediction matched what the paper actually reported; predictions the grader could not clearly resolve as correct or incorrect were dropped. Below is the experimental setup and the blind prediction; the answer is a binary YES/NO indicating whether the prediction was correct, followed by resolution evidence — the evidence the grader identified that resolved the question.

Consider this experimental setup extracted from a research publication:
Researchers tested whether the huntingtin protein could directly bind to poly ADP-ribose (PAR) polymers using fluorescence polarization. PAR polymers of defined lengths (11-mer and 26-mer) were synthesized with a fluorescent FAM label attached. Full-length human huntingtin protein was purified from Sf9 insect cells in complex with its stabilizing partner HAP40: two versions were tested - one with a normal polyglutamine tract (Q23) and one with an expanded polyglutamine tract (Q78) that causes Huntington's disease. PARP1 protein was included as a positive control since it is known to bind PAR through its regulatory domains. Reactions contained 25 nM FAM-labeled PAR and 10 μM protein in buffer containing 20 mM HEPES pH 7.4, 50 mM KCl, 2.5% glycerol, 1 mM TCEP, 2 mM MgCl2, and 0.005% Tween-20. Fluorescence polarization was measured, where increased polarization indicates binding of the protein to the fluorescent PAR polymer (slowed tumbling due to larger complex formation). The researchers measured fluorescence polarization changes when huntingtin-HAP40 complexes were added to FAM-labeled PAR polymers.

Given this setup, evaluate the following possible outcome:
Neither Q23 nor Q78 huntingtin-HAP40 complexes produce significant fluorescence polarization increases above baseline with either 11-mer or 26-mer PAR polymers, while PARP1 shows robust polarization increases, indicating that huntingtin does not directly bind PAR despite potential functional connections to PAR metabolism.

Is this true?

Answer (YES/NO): NO